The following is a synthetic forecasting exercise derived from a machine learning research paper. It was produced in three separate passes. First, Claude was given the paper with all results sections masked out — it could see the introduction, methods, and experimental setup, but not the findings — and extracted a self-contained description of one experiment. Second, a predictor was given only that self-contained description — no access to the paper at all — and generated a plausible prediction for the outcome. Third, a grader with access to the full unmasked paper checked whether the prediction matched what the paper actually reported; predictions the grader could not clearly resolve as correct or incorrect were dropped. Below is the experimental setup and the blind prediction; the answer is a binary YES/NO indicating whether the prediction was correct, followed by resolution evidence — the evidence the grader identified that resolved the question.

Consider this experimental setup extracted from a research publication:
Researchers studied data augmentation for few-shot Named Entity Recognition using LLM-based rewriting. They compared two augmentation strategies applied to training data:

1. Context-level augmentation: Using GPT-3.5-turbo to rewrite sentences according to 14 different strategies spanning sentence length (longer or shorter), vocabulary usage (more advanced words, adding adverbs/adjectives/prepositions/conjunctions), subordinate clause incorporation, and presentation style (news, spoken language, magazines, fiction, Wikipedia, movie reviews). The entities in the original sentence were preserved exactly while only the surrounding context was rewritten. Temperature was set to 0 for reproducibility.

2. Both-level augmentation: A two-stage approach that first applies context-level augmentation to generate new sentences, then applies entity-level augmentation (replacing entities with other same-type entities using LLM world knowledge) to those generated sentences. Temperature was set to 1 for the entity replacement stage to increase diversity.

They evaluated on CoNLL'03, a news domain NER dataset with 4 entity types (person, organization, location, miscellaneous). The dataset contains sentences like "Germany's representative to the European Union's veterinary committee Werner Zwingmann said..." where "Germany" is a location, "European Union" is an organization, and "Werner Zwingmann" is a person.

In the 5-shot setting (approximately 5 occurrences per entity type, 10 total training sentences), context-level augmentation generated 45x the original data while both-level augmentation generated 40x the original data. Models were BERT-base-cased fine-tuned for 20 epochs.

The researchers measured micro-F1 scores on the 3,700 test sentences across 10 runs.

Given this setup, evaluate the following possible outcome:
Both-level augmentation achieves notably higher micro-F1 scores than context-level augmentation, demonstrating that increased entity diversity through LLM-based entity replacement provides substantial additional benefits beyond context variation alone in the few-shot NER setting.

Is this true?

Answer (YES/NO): YES